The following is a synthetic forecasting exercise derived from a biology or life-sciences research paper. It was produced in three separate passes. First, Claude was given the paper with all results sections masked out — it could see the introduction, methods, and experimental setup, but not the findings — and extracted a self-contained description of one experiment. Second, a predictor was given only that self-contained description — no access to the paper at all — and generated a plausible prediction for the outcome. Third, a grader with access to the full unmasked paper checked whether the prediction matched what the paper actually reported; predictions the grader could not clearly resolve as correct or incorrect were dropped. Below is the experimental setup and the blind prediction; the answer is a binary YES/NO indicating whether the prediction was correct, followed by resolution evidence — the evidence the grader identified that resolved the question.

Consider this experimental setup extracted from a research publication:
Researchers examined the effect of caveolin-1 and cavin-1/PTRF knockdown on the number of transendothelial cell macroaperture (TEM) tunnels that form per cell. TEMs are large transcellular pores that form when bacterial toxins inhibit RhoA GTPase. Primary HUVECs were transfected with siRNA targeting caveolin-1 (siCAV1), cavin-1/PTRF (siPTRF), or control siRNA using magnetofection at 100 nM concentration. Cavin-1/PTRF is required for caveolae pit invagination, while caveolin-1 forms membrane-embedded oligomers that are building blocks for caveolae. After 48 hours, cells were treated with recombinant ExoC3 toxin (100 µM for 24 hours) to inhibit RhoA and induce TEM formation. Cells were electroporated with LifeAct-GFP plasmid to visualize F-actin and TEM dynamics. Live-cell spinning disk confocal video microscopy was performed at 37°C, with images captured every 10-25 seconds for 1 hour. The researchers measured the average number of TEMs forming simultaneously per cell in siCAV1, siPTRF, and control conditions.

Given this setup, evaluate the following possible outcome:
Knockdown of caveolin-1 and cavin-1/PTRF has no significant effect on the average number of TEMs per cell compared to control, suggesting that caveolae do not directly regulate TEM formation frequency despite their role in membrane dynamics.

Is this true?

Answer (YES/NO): NO